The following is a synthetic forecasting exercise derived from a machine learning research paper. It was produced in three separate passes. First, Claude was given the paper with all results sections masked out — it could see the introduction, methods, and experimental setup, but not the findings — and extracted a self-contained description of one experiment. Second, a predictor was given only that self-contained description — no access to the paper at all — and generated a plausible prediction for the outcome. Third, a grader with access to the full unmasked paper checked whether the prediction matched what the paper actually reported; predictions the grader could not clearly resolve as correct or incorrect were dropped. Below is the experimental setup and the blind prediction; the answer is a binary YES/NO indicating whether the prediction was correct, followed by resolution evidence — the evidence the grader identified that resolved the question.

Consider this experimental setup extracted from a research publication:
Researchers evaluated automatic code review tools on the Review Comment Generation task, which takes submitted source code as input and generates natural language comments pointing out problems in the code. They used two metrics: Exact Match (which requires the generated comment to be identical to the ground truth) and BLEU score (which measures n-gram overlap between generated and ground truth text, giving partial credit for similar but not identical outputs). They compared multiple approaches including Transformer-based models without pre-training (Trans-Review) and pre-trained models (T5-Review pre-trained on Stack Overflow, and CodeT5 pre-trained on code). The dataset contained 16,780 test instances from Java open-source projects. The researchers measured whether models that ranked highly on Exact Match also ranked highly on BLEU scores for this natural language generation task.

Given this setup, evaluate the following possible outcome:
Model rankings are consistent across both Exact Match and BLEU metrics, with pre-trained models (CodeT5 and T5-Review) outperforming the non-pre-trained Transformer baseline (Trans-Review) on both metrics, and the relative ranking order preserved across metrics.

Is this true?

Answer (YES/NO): NO